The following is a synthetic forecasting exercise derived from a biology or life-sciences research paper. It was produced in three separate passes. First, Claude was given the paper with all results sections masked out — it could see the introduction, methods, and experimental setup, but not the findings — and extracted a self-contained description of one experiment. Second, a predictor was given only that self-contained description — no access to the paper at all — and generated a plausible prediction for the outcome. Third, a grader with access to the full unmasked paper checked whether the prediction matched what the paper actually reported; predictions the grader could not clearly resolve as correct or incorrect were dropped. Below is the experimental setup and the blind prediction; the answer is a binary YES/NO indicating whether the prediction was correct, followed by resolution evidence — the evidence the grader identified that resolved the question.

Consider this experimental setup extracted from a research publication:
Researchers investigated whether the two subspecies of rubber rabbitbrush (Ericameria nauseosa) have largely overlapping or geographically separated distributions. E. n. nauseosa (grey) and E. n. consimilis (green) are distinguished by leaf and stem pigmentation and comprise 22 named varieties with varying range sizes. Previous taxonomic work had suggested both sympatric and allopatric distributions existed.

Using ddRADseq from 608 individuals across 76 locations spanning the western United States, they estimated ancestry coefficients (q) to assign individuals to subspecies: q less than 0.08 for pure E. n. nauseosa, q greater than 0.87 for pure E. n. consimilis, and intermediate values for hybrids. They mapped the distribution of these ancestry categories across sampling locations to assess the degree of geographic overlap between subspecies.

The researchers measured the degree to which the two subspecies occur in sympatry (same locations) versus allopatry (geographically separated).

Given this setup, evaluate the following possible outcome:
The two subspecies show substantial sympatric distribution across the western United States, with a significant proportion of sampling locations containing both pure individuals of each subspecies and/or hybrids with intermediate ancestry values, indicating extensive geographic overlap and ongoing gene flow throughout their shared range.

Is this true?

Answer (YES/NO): YES